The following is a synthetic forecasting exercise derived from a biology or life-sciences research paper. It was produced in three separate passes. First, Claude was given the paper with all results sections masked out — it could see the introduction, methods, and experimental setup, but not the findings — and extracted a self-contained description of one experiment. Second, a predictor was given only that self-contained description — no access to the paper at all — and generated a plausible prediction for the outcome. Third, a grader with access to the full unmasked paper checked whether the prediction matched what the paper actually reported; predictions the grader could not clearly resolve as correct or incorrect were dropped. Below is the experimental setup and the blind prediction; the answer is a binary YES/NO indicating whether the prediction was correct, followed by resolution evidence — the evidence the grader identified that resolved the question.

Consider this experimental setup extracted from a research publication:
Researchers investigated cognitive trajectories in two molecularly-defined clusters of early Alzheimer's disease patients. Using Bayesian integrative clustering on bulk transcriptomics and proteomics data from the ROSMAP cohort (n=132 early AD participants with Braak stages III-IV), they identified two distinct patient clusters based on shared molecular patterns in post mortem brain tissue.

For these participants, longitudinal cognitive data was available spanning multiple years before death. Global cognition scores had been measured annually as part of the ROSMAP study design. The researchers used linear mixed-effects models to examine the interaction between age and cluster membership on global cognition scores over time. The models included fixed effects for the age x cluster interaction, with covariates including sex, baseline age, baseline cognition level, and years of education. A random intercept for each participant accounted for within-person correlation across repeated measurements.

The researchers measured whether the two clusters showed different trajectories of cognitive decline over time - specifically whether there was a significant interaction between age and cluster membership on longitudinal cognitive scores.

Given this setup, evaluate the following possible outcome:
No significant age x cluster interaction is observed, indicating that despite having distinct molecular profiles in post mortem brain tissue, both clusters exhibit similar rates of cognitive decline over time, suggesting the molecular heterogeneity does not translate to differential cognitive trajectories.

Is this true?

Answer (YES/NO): NO